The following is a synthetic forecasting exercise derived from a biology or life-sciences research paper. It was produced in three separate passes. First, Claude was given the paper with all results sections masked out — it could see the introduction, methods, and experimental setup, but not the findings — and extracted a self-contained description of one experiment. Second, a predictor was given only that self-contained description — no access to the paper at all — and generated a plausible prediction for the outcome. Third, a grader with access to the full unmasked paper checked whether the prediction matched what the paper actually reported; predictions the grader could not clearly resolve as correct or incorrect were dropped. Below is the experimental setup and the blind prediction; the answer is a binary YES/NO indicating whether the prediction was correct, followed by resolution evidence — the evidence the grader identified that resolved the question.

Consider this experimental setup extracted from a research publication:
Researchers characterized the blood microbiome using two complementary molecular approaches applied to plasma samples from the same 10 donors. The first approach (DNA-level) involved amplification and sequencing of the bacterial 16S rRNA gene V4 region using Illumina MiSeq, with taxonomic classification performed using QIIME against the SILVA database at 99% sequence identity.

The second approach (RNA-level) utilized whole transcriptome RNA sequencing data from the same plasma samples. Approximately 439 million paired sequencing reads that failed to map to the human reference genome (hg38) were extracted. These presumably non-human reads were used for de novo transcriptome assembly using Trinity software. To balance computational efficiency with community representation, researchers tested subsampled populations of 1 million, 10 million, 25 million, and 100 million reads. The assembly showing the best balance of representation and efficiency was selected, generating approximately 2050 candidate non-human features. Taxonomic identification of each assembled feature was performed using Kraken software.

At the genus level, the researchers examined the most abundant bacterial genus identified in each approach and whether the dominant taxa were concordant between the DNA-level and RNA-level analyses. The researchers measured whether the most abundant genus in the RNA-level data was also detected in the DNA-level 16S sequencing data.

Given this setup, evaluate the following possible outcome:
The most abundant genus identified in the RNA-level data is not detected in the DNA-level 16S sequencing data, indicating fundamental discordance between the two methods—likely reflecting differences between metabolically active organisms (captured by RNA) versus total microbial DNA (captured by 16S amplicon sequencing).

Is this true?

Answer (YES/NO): YES